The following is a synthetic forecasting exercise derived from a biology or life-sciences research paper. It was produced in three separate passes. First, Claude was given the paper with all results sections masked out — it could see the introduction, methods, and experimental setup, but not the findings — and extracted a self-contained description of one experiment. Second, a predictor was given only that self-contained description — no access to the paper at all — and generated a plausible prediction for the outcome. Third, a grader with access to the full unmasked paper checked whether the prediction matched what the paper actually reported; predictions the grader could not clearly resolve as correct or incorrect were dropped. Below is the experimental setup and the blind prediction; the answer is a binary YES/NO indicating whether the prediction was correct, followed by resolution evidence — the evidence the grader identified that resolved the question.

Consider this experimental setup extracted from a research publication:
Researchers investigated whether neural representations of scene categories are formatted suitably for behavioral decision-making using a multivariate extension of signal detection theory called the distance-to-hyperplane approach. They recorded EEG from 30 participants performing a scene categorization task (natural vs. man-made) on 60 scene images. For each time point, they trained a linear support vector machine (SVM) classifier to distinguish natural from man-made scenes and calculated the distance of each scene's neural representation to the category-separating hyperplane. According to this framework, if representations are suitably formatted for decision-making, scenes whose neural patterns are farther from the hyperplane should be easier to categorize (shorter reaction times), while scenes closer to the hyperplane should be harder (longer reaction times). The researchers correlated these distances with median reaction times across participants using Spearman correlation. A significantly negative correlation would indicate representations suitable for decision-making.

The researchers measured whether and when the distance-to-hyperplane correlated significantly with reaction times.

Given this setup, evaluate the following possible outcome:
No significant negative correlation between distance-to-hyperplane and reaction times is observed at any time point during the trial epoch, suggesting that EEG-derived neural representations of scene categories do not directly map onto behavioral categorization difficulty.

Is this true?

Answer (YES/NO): NO